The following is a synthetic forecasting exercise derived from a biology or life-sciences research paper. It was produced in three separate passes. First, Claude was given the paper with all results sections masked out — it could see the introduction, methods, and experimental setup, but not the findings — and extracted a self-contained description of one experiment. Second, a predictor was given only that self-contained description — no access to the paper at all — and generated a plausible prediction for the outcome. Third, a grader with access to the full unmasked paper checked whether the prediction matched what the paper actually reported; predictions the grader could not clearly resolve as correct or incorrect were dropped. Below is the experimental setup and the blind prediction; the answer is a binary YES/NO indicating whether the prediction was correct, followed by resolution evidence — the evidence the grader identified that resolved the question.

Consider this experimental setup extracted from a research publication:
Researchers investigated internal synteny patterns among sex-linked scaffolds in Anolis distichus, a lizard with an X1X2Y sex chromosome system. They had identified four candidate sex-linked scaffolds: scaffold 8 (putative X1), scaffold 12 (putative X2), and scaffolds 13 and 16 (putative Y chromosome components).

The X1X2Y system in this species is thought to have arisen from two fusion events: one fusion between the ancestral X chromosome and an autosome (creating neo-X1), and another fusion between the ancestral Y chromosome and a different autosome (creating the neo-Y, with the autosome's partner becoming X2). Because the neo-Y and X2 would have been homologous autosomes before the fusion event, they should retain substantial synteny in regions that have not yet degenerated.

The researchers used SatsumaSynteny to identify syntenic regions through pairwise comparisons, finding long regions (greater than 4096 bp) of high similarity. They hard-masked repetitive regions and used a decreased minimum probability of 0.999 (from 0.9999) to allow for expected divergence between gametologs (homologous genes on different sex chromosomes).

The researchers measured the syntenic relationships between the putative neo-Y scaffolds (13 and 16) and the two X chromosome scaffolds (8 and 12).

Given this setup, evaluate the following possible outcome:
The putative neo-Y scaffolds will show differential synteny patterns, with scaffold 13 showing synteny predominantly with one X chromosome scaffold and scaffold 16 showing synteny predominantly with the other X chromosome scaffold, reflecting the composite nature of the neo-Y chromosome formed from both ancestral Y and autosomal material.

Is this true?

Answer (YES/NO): NO